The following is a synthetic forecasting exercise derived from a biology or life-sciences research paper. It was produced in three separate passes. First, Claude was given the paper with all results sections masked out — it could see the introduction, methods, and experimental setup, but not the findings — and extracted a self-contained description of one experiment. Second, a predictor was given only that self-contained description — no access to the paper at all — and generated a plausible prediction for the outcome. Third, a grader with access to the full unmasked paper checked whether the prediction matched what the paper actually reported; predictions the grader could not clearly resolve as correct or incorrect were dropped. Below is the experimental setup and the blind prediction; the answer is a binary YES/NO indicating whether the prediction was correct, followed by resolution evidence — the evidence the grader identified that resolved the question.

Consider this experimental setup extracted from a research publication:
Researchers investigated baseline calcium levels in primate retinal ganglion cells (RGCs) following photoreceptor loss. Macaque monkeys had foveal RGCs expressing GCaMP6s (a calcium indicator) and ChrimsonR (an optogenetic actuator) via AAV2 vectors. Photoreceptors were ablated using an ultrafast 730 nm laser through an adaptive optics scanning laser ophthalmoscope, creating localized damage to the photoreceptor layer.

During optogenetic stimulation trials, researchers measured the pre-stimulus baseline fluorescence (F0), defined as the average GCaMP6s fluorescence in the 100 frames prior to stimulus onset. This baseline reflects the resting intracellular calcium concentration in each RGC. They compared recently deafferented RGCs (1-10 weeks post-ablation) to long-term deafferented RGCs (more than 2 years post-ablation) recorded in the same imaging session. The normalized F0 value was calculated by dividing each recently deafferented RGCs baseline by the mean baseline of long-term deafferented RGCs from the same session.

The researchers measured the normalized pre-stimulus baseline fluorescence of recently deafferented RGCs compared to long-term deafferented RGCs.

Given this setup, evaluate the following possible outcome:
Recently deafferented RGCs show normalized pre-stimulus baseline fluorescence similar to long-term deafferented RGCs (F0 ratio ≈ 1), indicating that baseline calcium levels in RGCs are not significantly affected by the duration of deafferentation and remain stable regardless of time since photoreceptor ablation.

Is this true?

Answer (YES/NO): NO